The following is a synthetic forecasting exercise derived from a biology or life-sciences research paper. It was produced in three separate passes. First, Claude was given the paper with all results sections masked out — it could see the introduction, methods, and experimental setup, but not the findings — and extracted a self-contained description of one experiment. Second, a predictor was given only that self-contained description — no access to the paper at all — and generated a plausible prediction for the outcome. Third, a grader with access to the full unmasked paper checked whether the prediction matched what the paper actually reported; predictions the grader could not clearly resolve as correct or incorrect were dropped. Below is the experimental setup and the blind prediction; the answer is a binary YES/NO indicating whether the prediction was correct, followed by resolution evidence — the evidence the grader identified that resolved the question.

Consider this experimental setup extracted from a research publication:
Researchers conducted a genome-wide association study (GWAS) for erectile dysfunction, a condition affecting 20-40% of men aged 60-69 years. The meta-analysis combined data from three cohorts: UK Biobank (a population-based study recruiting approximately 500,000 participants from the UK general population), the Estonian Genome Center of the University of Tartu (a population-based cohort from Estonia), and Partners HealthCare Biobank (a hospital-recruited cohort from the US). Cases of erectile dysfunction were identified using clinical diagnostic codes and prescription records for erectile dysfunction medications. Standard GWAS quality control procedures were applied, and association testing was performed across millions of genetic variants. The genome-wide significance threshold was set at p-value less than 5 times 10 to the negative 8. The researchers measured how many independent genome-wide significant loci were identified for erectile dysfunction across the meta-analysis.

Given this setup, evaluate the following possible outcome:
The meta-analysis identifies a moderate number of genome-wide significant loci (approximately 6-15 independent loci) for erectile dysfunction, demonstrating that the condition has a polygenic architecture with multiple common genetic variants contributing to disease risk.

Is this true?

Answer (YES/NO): NO